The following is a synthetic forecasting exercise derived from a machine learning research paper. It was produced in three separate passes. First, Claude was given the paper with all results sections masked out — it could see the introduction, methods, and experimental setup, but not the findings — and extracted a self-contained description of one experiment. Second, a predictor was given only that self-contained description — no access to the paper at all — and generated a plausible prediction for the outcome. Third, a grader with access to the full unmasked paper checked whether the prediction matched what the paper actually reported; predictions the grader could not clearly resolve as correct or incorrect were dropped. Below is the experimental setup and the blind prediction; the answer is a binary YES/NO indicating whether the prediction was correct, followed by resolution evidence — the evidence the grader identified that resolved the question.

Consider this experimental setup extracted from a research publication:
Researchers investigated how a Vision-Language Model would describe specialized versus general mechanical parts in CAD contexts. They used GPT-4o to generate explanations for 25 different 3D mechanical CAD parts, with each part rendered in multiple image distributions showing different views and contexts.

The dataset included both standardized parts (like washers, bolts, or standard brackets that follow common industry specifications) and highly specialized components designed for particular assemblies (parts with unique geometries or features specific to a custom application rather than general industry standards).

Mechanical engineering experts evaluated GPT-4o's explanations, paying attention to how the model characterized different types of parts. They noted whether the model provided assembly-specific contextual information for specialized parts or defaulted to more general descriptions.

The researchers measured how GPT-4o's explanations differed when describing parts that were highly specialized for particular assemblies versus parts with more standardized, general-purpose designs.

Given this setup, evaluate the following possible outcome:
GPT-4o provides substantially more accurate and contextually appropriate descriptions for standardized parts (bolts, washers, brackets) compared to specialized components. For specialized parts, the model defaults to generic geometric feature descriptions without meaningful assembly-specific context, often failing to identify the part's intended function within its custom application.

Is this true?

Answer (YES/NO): NO